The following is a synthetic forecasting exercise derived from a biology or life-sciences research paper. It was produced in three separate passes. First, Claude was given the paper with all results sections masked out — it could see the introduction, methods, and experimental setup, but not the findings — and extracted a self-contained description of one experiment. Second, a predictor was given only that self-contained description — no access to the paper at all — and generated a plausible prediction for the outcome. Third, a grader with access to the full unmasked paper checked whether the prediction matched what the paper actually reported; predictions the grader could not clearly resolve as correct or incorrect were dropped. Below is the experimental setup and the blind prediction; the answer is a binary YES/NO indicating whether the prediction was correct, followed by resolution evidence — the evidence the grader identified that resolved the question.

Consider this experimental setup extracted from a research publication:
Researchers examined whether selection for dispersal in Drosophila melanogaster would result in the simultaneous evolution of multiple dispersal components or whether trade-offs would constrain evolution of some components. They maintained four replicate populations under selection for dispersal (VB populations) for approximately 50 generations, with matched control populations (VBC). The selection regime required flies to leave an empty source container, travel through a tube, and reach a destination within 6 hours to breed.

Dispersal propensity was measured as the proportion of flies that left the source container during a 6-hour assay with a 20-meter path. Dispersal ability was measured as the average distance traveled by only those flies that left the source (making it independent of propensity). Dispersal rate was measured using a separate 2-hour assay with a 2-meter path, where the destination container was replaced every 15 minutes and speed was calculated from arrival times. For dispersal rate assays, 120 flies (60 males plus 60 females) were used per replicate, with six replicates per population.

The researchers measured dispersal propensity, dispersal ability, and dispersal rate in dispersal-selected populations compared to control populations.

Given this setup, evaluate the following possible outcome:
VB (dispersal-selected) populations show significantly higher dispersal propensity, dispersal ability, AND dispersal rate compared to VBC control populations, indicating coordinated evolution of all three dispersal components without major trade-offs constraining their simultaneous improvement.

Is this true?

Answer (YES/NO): YES